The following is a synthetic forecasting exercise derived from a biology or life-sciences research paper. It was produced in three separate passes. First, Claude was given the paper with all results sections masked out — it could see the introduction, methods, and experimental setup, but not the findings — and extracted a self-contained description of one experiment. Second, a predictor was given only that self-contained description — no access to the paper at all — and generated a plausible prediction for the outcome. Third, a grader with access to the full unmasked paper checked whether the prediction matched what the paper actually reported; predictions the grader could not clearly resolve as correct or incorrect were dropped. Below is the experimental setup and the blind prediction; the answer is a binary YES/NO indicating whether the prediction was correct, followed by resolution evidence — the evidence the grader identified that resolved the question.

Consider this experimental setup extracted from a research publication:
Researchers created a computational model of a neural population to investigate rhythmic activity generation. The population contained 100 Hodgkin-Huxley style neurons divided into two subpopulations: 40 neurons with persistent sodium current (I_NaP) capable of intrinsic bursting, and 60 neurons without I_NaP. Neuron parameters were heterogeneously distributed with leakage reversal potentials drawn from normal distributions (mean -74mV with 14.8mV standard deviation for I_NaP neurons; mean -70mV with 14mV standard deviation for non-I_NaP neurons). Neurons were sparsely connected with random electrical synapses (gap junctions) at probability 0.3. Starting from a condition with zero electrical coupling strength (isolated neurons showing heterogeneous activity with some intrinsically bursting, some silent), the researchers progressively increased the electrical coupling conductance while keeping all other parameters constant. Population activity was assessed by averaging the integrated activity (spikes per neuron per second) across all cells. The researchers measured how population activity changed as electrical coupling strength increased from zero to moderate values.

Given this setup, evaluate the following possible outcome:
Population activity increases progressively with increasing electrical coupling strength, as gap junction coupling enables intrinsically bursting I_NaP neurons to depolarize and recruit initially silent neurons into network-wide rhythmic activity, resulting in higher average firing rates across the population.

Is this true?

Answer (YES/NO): YES